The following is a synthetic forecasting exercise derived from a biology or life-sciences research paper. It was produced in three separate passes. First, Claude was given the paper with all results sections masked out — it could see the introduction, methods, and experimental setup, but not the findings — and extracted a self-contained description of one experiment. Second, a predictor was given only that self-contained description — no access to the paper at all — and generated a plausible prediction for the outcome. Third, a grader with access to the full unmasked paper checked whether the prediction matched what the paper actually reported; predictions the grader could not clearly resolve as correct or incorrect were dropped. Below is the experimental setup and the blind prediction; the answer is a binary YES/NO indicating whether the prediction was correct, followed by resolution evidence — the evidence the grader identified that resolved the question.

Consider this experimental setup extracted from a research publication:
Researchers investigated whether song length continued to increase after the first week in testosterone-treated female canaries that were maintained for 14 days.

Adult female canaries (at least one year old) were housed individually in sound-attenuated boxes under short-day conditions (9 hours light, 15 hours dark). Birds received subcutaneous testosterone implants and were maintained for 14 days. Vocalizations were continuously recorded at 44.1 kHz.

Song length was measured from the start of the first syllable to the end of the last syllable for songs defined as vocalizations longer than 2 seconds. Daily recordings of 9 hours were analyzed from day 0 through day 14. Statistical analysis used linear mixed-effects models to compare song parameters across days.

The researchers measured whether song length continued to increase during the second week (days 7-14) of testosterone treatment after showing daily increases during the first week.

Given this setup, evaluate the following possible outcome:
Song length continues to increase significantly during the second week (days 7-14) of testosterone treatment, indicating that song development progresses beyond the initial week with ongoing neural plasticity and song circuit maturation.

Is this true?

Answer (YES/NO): NO